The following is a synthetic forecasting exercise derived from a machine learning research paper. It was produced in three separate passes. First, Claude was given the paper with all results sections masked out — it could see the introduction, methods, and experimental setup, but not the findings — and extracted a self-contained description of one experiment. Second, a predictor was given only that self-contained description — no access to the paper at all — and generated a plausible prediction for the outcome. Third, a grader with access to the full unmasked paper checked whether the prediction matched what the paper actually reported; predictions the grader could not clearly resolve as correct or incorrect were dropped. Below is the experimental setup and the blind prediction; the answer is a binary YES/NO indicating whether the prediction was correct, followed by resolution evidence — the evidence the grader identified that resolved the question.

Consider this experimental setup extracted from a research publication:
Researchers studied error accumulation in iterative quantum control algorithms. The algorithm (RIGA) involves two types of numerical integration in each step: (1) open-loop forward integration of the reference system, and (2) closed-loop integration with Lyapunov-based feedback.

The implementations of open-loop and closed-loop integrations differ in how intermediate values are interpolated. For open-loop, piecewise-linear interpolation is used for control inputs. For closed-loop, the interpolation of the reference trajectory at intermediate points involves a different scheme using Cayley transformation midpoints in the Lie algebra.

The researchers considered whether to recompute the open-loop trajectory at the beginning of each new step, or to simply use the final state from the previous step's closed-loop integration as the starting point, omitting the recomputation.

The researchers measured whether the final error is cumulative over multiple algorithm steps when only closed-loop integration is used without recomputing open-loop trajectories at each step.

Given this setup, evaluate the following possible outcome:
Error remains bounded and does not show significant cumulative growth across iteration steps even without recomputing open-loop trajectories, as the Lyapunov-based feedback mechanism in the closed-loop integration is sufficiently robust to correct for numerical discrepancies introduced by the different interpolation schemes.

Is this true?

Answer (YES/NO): NO